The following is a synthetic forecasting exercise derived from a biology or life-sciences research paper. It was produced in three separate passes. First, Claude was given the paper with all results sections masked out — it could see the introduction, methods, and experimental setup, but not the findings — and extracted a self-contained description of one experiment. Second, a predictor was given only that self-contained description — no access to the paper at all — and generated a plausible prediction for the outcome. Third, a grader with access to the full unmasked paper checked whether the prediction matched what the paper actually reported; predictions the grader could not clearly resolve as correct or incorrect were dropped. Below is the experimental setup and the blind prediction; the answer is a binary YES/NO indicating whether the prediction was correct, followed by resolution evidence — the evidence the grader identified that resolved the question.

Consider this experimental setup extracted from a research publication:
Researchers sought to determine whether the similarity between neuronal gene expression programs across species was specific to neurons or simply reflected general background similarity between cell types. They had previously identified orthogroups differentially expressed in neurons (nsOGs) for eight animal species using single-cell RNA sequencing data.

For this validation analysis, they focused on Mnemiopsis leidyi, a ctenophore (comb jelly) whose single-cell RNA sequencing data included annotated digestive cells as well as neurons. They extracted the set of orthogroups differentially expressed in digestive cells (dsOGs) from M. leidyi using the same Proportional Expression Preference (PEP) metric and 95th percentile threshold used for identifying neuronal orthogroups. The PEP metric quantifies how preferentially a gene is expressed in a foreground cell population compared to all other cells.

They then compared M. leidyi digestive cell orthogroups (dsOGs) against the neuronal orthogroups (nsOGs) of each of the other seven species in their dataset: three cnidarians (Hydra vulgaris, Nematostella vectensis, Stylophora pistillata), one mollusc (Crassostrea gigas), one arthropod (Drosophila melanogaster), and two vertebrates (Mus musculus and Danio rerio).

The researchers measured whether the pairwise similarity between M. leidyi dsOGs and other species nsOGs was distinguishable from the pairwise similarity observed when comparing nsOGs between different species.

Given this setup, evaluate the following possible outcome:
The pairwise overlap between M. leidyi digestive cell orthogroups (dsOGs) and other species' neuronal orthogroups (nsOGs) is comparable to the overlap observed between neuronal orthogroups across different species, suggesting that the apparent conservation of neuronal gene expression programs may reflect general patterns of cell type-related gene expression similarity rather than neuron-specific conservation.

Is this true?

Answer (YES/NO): NO